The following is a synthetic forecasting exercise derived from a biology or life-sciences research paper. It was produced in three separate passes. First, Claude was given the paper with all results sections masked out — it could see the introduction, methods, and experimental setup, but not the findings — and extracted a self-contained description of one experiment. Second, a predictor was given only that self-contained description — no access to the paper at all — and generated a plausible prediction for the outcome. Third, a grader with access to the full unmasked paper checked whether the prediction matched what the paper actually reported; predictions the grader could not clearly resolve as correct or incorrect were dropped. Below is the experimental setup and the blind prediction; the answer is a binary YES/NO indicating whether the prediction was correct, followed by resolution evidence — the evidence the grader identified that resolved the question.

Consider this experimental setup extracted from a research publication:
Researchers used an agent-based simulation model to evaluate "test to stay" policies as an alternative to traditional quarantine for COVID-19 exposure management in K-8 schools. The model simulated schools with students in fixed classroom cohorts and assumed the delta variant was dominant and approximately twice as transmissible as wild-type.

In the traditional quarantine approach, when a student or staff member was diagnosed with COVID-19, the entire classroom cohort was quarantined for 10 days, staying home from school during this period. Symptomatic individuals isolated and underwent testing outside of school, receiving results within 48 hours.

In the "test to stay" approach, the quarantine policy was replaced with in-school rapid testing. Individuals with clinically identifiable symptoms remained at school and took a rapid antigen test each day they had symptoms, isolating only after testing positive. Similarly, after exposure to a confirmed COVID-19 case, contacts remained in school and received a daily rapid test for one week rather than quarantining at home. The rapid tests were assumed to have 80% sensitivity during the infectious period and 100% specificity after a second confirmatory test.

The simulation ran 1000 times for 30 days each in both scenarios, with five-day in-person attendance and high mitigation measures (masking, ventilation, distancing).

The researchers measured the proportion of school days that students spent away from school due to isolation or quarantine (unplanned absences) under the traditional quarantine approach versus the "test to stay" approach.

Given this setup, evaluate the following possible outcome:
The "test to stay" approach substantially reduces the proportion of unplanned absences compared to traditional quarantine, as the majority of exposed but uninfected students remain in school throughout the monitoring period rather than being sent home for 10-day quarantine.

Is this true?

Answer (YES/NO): YES